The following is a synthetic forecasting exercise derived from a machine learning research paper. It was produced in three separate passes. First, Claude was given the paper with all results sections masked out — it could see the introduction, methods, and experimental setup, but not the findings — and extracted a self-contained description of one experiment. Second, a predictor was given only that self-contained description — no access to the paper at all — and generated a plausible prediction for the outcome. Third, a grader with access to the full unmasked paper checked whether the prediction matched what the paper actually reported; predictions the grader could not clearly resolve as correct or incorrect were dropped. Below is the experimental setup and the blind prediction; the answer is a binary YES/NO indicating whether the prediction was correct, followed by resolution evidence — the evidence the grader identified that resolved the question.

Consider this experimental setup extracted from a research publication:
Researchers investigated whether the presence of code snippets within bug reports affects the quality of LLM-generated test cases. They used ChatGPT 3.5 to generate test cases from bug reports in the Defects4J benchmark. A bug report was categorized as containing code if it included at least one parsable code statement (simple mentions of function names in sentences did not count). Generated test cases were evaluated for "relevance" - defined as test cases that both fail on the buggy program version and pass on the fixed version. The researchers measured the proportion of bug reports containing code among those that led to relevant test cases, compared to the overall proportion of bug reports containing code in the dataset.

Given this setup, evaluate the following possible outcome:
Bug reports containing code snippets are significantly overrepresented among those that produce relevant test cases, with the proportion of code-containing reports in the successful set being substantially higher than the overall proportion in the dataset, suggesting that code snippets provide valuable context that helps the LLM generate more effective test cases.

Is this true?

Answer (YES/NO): YES